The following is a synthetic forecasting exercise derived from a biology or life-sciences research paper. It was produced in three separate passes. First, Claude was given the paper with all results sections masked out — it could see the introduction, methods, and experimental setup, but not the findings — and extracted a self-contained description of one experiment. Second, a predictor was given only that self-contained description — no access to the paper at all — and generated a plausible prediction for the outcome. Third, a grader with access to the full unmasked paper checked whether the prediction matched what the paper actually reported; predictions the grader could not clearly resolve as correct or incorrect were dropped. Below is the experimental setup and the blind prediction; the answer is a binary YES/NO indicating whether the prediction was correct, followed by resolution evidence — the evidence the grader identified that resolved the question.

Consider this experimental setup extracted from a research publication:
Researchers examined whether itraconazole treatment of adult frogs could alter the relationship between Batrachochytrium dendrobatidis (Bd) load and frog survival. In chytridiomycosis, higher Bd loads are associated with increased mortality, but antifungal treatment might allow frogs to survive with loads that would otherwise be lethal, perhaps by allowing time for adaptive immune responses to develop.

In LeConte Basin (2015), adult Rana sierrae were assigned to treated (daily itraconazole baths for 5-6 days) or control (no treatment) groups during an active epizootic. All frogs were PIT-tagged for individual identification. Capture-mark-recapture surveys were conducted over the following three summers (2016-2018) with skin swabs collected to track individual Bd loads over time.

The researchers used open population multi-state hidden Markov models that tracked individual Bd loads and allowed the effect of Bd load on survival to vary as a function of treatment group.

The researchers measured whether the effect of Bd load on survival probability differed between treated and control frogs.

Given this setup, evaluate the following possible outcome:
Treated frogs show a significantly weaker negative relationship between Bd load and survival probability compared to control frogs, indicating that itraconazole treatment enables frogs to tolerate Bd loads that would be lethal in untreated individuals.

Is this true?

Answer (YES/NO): YES